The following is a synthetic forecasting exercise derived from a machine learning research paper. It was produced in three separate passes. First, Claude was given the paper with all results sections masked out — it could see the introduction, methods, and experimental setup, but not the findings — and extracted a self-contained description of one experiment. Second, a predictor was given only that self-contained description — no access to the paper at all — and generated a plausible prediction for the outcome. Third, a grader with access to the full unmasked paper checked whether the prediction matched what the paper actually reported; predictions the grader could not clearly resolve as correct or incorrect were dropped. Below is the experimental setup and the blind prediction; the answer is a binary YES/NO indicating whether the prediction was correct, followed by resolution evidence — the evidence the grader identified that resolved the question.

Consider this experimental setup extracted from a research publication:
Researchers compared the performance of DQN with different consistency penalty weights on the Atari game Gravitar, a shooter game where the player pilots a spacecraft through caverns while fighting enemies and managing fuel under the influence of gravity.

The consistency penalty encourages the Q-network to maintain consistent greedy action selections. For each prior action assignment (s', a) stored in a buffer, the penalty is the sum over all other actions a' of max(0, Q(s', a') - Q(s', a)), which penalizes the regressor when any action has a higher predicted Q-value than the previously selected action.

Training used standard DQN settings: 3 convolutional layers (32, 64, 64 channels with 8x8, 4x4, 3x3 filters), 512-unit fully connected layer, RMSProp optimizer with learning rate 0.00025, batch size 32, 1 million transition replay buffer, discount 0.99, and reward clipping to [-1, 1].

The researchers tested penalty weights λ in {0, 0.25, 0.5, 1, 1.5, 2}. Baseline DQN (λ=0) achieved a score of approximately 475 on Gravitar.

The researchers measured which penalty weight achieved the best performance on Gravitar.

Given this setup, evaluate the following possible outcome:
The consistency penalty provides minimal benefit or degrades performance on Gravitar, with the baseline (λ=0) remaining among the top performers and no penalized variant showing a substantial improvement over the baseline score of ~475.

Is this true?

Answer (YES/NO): NO